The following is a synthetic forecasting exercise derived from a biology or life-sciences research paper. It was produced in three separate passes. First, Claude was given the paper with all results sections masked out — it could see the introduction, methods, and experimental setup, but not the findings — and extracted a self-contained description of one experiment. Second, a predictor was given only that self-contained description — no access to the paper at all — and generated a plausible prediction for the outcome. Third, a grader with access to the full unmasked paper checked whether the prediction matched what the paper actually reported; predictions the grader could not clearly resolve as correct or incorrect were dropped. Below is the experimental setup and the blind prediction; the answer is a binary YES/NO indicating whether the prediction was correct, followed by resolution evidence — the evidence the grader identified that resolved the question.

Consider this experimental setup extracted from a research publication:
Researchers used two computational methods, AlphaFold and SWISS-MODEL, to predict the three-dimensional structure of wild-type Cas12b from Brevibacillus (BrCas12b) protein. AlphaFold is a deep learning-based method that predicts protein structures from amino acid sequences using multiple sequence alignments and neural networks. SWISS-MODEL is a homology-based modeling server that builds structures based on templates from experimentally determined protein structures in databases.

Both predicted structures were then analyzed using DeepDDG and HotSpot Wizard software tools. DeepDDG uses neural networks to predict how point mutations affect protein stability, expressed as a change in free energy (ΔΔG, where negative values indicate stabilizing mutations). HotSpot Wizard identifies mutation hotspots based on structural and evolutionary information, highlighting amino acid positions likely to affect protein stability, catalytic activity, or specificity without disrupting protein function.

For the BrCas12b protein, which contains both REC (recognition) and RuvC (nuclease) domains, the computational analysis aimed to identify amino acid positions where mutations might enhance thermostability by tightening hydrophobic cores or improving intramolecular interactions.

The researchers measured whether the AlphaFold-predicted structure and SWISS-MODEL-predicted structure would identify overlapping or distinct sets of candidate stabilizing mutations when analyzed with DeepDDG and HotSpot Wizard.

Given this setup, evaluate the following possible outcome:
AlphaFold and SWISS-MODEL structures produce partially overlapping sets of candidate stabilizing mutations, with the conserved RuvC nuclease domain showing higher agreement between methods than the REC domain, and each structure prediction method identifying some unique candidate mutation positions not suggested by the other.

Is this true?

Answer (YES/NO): NO